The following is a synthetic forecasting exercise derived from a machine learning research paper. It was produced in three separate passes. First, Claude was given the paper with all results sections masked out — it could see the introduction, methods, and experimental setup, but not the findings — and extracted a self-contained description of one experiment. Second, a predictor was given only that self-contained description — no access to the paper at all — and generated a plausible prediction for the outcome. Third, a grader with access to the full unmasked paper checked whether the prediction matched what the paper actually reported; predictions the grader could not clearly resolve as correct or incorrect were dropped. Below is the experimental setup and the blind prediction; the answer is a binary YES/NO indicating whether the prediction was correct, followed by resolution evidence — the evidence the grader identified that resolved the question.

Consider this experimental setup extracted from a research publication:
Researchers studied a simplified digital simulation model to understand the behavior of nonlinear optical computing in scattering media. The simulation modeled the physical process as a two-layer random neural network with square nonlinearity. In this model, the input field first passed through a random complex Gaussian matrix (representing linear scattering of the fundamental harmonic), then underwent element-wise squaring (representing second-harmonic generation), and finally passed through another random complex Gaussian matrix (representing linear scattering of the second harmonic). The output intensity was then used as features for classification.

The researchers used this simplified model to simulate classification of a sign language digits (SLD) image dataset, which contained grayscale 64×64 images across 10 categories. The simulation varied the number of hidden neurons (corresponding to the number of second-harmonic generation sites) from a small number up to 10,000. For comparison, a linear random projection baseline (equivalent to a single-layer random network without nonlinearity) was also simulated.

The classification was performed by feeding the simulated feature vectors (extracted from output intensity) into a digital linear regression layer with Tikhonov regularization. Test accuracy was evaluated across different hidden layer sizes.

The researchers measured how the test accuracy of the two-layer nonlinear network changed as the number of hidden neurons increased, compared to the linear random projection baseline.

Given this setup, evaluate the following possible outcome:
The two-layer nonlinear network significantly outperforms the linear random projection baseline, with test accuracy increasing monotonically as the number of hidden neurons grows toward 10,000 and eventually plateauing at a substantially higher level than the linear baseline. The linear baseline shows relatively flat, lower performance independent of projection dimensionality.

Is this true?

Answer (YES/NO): NO